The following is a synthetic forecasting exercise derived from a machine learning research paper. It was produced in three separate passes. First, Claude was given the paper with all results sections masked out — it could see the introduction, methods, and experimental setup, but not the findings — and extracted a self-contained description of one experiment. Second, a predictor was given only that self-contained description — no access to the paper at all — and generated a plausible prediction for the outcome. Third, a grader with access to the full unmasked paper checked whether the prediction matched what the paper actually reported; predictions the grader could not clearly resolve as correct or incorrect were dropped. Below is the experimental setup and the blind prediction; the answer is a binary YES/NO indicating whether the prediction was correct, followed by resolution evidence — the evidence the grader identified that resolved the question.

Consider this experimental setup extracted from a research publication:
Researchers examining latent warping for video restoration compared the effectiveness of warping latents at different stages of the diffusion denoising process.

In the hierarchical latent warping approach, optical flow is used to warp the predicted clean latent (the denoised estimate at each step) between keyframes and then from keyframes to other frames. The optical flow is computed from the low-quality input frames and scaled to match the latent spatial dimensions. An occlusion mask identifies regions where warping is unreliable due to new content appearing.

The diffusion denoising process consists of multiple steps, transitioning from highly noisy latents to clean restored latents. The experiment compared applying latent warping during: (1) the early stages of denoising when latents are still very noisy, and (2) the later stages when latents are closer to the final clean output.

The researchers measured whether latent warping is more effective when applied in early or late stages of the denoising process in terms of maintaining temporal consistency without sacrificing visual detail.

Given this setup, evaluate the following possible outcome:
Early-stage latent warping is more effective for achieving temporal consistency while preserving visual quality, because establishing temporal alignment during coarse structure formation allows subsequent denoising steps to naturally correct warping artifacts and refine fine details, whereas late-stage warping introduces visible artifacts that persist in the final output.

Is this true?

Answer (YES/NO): YES